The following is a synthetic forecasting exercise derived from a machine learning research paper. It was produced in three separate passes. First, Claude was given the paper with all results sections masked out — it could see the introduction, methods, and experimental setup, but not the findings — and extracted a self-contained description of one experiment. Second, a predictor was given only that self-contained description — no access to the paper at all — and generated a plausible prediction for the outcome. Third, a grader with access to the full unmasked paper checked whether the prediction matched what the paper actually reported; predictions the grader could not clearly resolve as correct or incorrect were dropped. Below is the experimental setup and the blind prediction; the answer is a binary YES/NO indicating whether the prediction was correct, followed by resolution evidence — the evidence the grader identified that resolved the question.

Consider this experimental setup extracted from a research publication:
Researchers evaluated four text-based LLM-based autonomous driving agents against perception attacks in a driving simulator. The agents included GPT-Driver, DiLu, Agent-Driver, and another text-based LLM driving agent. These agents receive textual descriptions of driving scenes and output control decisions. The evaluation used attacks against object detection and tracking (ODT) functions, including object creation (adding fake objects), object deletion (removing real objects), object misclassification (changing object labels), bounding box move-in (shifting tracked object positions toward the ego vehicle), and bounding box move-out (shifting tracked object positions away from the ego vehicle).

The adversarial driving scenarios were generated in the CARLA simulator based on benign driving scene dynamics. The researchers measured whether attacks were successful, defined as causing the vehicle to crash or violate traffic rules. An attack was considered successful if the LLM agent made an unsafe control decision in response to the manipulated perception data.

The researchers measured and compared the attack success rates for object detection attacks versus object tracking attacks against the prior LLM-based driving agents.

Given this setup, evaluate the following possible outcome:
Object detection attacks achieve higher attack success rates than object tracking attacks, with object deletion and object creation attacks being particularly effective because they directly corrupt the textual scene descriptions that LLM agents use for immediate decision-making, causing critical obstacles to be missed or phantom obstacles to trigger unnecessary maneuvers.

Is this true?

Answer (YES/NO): NO